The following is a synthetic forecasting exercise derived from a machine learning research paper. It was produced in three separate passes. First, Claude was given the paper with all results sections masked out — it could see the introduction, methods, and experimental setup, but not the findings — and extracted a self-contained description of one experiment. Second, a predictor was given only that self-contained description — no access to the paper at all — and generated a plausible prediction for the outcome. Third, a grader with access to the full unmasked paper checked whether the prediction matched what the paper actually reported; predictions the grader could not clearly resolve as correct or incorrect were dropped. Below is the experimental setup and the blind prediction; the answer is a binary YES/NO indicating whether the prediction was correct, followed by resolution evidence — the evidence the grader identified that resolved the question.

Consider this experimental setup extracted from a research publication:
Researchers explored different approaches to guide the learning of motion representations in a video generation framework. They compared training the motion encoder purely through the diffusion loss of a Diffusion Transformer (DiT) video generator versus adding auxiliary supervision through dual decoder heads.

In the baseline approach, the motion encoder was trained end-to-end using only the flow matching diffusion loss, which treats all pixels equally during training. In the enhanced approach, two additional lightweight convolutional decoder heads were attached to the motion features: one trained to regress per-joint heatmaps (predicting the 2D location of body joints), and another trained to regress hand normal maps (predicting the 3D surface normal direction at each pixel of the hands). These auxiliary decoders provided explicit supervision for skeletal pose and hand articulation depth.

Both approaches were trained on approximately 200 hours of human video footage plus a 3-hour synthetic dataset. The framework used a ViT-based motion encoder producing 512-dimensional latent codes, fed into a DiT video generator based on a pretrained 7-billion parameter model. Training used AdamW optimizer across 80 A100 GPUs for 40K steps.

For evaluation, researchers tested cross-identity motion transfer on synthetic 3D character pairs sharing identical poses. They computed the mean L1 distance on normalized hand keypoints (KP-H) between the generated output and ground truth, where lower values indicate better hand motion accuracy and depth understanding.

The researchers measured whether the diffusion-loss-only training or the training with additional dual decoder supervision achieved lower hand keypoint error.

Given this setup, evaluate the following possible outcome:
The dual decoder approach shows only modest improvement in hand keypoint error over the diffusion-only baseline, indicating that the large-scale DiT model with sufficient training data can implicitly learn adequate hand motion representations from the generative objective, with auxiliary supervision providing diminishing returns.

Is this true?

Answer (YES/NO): NO